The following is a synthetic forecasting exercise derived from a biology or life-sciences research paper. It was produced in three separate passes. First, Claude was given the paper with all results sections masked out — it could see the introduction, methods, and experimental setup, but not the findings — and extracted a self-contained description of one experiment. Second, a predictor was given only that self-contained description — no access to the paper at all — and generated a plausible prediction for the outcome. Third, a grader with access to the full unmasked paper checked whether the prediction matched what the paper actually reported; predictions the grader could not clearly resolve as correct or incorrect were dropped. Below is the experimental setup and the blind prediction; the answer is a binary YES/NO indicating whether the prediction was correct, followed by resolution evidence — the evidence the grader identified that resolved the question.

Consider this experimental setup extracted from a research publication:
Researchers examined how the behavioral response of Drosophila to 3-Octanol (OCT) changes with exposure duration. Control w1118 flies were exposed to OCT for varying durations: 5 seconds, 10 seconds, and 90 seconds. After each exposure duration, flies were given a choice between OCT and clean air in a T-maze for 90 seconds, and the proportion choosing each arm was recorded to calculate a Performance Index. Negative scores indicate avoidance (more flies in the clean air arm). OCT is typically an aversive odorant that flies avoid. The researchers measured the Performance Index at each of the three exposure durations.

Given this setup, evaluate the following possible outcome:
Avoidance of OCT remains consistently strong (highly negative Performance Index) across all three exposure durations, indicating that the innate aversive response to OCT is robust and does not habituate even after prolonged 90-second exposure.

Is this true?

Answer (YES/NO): NO